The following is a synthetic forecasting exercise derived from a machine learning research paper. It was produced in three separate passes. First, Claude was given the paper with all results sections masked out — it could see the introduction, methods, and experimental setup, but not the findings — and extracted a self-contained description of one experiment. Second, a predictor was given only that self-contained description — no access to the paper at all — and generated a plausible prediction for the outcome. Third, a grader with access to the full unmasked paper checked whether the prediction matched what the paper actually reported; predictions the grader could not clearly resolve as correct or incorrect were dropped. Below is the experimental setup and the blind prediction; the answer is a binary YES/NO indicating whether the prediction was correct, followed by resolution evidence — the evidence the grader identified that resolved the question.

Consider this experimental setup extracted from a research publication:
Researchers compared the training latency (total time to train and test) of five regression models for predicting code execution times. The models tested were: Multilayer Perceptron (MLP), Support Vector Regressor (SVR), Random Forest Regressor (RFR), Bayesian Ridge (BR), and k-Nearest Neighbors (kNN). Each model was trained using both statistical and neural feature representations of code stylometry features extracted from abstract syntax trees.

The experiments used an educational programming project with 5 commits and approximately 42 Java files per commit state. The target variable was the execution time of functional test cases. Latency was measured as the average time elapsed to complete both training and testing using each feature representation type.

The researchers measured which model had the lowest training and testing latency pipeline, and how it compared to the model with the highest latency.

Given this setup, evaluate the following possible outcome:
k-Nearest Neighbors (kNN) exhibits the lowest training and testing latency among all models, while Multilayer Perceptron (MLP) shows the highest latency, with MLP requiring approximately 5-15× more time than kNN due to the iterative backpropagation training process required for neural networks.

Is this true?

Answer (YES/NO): NO